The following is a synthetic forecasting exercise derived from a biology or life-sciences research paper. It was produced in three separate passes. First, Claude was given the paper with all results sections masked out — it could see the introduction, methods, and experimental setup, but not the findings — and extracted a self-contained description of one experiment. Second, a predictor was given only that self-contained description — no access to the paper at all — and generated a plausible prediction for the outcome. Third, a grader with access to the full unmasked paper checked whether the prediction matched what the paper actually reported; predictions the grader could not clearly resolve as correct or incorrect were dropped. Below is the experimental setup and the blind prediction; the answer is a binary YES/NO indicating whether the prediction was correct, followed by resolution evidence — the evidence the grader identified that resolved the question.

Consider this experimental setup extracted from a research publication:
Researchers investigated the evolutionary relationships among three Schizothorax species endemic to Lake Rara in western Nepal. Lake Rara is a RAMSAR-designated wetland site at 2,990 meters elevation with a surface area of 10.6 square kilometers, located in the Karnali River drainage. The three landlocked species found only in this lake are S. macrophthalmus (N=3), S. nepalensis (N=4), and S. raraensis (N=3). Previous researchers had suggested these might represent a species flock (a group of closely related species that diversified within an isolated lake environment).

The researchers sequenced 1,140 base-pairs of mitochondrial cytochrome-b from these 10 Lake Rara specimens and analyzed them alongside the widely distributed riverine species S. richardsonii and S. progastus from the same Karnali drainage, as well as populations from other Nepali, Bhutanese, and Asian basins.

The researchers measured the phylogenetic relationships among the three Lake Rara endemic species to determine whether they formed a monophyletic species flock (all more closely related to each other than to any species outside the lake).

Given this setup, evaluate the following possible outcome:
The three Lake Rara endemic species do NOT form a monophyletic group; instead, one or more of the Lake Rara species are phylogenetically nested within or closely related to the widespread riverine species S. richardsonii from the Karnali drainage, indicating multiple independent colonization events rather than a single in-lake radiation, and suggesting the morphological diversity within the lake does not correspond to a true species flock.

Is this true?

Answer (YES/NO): NO